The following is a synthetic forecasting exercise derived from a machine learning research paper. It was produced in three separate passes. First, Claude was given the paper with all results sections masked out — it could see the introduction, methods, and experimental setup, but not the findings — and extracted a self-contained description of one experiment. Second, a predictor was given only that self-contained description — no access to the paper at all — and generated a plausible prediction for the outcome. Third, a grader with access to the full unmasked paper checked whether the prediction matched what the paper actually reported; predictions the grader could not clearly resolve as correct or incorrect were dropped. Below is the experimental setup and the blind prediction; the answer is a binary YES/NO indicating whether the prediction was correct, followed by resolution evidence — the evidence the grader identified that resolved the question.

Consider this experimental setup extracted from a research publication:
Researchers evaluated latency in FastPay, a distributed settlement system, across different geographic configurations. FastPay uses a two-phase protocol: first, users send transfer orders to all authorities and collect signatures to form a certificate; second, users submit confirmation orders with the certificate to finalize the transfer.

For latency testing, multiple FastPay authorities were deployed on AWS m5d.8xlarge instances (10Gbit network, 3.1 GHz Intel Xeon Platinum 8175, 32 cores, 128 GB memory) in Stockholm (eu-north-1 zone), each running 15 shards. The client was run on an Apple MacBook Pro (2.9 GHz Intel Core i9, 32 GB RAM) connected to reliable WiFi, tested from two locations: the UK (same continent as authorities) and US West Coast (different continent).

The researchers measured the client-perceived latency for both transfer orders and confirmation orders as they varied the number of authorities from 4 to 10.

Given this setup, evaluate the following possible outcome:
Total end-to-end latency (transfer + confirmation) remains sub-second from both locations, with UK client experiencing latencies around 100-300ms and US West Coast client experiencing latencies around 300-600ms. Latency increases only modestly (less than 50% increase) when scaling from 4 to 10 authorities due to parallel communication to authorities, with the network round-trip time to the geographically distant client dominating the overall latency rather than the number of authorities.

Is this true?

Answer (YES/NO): YES